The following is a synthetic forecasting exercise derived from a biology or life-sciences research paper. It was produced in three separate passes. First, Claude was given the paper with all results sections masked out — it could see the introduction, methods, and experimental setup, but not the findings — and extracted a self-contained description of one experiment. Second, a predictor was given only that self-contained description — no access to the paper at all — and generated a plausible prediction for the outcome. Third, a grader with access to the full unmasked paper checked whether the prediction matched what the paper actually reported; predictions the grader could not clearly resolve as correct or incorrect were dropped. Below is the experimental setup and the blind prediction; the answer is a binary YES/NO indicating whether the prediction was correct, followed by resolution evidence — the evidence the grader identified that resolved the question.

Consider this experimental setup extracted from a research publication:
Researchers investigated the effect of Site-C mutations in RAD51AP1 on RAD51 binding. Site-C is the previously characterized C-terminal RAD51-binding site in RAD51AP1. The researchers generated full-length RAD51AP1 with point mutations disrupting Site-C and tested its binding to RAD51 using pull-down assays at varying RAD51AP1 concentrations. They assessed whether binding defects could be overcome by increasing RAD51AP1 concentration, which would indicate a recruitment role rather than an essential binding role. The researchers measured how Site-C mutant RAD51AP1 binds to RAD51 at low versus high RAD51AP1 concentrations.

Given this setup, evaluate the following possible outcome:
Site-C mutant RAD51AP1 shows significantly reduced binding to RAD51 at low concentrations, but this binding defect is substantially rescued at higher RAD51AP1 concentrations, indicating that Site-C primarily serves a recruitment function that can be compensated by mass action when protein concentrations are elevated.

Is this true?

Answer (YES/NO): YES